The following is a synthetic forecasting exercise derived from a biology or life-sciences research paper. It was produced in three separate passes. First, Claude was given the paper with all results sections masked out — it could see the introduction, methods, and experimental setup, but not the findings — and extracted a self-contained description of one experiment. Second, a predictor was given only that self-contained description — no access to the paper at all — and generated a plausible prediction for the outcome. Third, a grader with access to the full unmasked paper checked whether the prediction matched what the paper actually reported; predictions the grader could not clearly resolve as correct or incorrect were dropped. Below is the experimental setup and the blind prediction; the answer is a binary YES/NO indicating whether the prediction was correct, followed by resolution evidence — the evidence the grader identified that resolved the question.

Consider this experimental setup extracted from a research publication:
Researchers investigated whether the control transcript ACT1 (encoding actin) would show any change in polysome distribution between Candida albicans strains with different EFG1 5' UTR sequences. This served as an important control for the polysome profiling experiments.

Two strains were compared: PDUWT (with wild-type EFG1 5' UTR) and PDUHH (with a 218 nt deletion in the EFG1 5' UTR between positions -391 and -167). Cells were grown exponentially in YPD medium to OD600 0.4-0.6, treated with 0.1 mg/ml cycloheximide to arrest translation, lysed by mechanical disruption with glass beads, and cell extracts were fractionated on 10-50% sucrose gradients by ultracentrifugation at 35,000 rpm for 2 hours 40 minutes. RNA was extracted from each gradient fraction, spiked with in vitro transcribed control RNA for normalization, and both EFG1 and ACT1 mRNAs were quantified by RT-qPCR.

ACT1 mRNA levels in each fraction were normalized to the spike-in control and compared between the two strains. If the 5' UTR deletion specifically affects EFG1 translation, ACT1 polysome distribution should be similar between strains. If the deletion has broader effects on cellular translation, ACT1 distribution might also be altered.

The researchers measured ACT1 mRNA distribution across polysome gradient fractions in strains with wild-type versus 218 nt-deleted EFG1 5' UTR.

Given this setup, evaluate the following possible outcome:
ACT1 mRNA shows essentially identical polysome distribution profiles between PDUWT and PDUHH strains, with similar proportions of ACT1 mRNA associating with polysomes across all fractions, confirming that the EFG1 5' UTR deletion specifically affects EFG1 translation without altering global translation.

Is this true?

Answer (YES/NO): YES